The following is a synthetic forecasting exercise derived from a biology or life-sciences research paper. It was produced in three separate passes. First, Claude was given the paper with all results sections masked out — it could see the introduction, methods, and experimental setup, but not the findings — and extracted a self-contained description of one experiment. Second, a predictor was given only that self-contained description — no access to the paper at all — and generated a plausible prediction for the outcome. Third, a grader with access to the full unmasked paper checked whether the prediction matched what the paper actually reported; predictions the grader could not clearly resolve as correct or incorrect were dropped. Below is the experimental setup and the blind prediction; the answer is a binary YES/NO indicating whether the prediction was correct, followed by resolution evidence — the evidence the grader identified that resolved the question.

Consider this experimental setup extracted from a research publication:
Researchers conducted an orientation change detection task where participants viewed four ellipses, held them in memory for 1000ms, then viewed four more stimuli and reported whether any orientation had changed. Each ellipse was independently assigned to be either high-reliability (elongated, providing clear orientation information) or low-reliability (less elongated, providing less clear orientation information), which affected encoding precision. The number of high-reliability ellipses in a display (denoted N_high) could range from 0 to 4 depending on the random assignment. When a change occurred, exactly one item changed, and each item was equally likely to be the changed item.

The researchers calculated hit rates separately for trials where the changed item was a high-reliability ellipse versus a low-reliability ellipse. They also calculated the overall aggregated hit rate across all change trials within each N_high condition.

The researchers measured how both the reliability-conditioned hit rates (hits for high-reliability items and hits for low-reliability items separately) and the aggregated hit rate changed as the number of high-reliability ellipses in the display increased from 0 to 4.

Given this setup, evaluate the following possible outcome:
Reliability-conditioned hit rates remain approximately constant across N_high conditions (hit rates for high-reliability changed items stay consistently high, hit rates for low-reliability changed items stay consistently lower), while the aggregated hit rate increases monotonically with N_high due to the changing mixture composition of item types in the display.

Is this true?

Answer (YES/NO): NO